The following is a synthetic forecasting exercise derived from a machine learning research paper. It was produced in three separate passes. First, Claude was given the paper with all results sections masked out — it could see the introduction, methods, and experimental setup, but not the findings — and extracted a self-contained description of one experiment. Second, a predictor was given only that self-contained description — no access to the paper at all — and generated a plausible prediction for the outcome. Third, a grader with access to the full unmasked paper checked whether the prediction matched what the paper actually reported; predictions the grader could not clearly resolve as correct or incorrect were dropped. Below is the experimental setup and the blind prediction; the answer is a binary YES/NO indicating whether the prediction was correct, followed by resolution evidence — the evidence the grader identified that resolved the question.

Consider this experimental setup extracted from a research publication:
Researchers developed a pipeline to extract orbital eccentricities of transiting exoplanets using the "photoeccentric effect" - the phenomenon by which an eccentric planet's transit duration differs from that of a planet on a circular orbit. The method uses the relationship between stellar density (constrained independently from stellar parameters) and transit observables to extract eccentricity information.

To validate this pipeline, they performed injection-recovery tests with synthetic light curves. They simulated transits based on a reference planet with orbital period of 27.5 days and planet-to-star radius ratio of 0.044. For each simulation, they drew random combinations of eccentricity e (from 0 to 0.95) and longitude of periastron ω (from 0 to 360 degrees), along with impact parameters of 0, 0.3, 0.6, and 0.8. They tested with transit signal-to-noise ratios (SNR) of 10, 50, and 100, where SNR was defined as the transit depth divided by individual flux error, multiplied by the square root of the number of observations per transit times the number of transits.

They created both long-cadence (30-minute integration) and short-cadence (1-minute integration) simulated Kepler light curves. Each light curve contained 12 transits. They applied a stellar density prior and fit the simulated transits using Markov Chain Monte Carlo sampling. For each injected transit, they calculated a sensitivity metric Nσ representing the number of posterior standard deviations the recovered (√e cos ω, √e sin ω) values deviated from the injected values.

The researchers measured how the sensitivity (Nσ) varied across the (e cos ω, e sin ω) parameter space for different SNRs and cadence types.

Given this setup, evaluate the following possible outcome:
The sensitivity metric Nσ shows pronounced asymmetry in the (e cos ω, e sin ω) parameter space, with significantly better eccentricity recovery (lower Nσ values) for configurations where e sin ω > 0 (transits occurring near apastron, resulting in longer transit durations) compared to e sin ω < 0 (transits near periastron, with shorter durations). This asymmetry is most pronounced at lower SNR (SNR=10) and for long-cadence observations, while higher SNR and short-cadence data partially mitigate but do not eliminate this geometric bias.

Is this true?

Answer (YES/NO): NO